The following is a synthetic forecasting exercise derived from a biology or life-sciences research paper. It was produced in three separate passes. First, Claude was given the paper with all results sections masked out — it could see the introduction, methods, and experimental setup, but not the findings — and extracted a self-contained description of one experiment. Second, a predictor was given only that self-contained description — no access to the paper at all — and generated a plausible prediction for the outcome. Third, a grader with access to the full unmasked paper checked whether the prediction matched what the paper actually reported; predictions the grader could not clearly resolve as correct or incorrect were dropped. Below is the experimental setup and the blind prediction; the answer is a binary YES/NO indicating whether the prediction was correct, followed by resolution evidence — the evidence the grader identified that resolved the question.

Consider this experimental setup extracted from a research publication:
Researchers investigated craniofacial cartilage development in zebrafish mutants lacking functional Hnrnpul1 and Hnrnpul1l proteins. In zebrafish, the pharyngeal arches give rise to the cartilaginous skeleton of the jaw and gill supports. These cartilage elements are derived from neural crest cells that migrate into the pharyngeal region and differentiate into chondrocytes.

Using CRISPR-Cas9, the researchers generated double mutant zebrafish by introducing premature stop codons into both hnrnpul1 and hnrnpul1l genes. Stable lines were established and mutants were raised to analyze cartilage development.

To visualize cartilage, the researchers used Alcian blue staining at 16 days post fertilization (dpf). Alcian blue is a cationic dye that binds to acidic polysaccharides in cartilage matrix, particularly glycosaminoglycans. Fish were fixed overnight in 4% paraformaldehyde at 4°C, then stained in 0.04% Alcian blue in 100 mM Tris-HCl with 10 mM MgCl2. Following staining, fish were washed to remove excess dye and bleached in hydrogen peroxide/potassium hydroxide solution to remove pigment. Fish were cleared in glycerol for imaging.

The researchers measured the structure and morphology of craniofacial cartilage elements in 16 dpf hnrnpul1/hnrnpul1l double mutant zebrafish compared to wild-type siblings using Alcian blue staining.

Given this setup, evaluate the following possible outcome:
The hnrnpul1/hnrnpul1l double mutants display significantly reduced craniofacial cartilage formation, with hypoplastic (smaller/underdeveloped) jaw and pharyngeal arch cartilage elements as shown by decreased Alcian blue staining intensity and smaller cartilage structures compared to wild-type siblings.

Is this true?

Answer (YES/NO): NO